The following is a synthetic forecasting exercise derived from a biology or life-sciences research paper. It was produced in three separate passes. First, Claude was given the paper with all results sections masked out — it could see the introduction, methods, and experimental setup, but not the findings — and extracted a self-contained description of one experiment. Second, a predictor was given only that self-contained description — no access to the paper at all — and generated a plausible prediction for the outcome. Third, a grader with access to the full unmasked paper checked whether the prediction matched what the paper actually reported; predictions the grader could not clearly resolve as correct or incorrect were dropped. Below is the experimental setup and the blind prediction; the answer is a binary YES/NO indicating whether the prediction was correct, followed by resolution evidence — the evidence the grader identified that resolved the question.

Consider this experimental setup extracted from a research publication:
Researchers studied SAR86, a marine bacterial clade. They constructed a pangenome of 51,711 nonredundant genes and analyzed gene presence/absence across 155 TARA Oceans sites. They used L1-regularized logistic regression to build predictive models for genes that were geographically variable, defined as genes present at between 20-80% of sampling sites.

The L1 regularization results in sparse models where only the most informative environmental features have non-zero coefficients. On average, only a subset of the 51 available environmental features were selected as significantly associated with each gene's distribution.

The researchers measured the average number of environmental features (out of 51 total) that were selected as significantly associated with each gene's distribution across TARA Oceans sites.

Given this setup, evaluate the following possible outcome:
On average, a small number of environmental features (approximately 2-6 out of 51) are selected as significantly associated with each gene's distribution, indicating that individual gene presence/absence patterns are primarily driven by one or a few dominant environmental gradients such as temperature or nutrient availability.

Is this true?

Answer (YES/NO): NO